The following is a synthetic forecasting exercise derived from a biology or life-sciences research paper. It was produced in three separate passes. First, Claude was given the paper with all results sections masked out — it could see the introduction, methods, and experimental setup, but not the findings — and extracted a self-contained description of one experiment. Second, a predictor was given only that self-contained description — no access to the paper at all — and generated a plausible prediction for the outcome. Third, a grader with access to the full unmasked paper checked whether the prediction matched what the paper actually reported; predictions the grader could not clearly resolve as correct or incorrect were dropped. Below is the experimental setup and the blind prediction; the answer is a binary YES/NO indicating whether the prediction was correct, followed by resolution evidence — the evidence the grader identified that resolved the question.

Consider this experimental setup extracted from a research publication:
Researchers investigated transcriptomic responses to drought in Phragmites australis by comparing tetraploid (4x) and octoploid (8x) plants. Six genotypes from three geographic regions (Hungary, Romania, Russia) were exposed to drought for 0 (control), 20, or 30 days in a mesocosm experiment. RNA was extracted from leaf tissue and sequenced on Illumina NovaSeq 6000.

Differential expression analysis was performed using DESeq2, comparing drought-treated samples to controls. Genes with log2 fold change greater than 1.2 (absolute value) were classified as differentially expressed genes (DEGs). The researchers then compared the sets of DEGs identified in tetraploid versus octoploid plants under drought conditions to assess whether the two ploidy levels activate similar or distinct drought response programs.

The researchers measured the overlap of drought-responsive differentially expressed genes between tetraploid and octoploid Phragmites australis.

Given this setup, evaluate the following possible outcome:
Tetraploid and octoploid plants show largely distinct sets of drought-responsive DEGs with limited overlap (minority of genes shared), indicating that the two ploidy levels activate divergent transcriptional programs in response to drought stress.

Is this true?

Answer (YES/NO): YES